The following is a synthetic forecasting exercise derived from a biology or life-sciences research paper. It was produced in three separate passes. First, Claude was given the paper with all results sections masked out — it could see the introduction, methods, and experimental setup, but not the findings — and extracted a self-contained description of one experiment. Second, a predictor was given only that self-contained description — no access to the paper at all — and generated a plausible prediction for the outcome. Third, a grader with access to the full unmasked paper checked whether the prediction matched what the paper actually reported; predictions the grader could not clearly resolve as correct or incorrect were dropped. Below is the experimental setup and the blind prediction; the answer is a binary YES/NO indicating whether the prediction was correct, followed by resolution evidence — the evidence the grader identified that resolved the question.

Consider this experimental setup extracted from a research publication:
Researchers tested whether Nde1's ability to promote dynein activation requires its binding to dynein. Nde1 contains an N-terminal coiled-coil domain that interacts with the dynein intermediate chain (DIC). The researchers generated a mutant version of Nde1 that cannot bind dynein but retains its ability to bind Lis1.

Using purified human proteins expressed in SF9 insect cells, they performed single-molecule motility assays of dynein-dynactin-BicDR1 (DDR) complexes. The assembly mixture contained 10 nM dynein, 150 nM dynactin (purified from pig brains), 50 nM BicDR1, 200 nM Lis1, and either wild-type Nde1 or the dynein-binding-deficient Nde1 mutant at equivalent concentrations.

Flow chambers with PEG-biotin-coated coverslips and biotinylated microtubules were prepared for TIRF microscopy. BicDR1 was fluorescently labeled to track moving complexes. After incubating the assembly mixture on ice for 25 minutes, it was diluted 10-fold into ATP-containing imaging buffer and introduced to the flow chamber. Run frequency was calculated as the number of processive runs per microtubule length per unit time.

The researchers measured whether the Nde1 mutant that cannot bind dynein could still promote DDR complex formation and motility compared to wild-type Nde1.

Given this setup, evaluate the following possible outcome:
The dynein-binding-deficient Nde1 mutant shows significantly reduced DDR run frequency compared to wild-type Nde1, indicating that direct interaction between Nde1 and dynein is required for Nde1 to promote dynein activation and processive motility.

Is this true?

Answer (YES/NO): YES